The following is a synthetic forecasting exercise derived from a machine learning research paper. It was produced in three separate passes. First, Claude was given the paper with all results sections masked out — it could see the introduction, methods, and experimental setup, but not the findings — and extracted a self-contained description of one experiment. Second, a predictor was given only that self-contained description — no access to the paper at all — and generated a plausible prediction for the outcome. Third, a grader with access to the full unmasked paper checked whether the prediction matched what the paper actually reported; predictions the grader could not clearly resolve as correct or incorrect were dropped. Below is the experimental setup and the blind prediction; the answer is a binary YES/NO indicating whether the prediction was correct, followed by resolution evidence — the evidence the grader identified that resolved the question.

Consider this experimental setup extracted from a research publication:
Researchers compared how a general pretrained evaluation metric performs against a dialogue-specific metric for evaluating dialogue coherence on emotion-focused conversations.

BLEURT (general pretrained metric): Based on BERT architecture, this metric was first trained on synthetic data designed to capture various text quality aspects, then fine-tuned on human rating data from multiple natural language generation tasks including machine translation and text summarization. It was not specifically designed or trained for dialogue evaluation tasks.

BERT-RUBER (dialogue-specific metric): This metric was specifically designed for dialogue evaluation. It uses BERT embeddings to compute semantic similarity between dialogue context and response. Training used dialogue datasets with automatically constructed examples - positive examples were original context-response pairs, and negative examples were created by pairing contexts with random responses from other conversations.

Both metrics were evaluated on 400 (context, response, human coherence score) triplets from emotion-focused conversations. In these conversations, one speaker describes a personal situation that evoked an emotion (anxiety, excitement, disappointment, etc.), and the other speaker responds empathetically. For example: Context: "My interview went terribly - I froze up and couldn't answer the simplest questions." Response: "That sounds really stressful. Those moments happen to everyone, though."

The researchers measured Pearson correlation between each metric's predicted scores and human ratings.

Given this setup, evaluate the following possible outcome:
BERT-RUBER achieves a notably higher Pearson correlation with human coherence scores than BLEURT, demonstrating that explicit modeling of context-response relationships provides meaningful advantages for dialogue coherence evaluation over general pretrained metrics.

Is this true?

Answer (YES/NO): NO